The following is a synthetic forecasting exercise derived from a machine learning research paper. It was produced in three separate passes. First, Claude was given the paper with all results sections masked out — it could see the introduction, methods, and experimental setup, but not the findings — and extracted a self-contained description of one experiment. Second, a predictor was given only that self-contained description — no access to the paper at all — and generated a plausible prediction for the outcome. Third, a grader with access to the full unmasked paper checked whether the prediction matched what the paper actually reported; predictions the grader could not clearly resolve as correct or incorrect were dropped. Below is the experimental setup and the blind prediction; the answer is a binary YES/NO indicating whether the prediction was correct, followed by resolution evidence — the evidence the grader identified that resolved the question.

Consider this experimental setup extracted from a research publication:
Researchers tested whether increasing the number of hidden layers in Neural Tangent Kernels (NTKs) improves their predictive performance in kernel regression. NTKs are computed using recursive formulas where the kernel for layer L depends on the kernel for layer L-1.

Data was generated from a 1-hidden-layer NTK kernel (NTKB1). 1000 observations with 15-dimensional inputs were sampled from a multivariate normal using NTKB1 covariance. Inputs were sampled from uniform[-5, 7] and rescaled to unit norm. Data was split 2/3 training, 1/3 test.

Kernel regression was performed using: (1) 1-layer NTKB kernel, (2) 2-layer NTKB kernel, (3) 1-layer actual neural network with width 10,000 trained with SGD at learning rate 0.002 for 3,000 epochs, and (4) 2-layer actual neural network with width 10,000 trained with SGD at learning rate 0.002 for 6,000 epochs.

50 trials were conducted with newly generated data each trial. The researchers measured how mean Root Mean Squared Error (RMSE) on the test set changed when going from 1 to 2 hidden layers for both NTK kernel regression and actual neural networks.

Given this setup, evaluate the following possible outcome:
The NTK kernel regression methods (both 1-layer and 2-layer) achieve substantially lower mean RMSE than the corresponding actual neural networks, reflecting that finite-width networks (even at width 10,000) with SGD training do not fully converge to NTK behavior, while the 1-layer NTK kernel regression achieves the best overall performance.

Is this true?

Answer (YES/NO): YES